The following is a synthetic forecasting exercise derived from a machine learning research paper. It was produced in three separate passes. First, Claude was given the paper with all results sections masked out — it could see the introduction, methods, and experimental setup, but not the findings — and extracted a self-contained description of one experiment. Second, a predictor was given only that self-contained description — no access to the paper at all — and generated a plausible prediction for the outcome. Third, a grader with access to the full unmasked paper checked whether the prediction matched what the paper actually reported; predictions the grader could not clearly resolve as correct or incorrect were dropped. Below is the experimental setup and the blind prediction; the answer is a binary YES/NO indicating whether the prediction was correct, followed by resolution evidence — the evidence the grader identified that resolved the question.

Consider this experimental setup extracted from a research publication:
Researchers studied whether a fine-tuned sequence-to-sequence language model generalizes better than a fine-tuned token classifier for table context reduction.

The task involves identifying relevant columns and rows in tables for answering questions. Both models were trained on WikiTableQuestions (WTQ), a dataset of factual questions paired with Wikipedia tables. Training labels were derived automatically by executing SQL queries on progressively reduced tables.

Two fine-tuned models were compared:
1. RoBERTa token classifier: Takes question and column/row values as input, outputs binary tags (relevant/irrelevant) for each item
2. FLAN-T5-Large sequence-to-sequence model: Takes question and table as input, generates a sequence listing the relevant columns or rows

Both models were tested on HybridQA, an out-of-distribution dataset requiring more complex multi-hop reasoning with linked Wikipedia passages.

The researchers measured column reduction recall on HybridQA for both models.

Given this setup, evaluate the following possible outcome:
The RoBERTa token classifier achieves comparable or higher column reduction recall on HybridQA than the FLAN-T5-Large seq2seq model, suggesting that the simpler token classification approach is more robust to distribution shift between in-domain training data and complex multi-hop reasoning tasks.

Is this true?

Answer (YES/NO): NO